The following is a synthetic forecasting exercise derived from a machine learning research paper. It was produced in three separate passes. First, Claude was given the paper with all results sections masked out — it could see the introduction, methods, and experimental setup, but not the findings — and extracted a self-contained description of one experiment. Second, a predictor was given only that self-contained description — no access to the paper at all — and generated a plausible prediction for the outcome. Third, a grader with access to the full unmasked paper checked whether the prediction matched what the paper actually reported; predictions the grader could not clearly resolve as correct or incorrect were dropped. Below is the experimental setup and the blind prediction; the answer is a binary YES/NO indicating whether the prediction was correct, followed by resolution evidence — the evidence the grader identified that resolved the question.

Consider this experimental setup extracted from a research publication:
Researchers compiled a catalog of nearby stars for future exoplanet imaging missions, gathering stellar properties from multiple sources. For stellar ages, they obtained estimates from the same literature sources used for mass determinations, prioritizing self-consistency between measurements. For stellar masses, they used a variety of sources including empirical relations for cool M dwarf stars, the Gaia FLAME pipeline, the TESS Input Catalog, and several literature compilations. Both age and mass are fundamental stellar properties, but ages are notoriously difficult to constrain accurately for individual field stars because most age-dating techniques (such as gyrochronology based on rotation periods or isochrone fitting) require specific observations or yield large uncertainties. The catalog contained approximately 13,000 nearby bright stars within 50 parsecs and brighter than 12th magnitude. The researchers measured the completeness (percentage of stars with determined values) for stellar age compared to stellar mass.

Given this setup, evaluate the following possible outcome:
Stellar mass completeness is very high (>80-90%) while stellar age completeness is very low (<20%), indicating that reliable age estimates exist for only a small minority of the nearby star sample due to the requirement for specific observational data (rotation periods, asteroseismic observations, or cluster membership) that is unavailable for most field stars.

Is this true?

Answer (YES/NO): NO